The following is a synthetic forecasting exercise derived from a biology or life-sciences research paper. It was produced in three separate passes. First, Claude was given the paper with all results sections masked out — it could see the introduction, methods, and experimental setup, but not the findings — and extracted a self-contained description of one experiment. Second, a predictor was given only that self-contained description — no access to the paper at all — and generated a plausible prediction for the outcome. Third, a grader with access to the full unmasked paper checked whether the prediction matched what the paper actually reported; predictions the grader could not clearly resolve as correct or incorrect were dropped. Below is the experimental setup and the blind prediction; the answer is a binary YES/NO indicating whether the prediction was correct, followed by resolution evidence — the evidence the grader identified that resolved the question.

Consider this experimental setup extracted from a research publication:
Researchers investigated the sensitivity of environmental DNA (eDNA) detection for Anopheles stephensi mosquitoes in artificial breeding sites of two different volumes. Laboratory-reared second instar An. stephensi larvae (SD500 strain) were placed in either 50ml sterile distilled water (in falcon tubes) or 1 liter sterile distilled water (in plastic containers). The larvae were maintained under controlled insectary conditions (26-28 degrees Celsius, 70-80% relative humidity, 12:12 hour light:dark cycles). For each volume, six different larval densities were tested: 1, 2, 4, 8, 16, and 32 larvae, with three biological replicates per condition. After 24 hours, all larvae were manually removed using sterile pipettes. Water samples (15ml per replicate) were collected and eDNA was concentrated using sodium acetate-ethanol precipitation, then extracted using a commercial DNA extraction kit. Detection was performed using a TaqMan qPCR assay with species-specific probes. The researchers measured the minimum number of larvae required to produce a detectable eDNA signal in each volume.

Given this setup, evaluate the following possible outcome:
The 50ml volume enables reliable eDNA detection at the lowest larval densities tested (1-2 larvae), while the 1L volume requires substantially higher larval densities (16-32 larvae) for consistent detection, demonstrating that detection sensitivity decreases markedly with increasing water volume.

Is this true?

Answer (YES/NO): NO